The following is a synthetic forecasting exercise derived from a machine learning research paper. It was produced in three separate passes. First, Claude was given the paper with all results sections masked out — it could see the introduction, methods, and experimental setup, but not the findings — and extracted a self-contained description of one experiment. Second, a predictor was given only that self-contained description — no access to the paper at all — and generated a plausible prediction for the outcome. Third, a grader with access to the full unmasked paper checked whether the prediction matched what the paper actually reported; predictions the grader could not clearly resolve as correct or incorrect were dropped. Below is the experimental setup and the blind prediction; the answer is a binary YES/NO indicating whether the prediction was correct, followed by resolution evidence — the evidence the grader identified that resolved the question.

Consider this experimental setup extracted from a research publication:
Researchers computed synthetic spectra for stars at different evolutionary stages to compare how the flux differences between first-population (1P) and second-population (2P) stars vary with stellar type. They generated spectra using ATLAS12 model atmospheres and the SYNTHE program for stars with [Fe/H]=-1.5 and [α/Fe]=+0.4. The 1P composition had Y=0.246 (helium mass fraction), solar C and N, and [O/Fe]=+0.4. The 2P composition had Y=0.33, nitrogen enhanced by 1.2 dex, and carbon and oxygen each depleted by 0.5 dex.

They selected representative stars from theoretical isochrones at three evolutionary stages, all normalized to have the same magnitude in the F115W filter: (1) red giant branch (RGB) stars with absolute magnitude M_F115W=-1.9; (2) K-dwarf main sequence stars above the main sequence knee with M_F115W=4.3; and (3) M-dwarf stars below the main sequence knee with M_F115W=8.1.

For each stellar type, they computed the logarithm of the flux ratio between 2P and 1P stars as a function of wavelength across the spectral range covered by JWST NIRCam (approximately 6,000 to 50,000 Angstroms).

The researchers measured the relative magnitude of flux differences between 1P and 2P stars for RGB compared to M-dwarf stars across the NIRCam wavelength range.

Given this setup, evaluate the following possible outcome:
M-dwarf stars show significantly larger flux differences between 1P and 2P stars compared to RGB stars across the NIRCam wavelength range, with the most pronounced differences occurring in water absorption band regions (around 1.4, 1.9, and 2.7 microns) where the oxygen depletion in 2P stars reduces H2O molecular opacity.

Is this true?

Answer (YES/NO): NO